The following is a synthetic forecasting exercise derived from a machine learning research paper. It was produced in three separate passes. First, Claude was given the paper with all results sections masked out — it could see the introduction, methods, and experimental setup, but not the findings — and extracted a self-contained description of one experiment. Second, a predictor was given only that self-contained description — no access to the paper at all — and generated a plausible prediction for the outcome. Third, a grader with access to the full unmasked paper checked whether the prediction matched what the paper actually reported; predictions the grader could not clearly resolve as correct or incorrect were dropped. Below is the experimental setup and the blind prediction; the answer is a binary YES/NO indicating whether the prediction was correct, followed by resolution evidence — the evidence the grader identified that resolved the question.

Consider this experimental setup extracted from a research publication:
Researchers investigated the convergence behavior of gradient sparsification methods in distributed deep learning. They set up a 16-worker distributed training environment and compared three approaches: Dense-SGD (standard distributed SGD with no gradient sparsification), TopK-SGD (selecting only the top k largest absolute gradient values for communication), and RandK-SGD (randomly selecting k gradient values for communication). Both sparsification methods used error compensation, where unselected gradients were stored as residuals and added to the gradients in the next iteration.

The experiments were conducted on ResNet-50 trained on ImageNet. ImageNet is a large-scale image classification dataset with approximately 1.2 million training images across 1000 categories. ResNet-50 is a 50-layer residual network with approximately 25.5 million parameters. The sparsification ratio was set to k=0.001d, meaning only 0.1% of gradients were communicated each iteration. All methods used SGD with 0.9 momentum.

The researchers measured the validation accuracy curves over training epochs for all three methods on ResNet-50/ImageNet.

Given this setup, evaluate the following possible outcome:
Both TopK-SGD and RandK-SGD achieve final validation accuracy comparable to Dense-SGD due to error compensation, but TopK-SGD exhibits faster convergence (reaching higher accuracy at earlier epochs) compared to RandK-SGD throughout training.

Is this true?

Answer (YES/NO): NO